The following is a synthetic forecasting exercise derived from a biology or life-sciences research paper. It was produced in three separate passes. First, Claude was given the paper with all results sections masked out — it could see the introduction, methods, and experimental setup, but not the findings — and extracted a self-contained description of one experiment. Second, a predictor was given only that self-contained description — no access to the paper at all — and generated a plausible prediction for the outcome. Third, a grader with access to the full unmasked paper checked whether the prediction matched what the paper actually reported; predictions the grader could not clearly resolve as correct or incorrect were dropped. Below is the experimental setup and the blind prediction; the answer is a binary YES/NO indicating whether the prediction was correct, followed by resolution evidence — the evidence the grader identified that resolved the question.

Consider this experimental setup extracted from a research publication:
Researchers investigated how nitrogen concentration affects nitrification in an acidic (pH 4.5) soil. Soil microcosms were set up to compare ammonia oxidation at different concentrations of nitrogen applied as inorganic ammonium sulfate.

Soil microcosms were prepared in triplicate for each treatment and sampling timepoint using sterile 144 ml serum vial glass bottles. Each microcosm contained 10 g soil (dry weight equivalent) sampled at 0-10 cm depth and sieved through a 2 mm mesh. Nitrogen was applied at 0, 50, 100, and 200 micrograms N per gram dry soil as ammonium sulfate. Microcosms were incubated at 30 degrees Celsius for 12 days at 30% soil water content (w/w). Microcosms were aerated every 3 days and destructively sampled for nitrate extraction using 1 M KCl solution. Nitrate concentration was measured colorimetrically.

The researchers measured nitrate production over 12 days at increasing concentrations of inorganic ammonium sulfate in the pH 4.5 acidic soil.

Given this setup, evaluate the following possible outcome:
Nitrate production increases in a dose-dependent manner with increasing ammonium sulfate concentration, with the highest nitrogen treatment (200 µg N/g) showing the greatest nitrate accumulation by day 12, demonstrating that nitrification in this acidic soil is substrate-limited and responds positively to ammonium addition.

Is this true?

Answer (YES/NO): NO